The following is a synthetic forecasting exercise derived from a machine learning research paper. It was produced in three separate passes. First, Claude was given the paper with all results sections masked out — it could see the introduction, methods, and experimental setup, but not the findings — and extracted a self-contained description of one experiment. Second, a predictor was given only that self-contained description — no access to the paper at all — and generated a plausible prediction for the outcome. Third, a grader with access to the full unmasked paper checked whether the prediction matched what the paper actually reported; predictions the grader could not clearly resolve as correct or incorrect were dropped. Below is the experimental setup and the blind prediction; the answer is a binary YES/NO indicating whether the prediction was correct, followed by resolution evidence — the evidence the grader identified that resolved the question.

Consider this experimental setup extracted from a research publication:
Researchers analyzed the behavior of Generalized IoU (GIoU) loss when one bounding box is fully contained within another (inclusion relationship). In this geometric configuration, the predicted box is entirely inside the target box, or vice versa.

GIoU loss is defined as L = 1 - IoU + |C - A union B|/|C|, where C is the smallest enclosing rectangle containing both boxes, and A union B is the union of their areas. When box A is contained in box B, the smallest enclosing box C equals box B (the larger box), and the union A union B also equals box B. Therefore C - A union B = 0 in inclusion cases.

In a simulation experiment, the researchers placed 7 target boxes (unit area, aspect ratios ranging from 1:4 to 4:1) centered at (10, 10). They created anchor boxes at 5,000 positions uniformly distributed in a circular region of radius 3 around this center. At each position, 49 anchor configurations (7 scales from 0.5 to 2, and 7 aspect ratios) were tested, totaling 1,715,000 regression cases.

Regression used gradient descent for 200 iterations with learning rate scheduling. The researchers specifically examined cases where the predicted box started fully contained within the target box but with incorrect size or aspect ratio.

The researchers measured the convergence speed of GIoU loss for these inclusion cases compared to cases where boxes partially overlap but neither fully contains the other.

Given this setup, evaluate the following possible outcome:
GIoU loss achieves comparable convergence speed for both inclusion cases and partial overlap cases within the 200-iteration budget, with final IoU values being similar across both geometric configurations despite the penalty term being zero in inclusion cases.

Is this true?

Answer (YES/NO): NO